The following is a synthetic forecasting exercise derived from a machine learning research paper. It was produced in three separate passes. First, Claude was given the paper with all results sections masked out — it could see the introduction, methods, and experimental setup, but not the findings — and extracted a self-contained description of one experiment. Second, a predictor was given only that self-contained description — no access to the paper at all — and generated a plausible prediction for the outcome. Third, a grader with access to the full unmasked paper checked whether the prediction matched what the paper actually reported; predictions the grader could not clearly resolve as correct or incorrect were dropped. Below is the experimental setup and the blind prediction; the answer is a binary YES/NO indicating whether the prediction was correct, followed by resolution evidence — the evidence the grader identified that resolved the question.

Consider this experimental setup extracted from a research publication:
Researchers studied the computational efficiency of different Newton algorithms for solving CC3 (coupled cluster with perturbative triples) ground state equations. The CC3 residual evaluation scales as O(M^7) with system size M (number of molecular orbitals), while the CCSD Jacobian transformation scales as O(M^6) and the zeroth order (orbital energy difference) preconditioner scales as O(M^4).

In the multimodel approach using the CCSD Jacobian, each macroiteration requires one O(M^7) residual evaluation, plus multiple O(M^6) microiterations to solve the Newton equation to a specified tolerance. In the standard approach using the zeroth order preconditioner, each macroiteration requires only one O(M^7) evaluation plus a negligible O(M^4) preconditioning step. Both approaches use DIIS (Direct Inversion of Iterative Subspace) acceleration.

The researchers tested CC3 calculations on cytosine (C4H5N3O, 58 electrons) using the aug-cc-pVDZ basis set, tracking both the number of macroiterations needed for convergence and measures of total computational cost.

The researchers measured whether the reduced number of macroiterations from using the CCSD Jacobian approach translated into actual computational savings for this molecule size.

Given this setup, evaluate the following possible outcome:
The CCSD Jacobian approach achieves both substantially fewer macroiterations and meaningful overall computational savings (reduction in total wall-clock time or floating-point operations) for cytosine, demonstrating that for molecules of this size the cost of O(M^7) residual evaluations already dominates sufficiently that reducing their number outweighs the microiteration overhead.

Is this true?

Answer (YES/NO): YES